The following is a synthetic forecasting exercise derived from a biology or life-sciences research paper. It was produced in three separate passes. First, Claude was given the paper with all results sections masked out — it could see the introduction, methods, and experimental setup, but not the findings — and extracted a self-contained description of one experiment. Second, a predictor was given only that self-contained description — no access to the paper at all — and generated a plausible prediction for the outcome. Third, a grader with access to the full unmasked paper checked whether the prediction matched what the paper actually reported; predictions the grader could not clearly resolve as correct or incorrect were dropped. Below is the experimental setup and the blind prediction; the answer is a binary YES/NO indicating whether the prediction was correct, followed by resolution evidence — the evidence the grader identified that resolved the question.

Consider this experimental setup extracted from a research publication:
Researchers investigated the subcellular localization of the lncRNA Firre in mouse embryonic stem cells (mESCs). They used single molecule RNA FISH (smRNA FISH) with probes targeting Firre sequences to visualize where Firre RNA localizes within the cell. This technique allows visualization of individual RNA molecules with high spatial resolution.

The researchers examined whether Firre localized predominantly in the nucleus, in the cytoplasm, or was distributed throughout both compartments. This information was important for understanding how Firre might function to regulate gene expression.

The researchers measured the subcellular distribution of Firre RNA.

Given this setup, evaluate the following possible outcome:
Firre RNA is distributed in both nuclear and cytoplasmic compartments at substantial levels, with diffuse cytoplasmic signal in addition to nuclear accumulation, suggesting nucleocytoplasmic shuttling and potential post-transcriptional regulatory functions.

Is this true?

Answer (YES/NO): NO